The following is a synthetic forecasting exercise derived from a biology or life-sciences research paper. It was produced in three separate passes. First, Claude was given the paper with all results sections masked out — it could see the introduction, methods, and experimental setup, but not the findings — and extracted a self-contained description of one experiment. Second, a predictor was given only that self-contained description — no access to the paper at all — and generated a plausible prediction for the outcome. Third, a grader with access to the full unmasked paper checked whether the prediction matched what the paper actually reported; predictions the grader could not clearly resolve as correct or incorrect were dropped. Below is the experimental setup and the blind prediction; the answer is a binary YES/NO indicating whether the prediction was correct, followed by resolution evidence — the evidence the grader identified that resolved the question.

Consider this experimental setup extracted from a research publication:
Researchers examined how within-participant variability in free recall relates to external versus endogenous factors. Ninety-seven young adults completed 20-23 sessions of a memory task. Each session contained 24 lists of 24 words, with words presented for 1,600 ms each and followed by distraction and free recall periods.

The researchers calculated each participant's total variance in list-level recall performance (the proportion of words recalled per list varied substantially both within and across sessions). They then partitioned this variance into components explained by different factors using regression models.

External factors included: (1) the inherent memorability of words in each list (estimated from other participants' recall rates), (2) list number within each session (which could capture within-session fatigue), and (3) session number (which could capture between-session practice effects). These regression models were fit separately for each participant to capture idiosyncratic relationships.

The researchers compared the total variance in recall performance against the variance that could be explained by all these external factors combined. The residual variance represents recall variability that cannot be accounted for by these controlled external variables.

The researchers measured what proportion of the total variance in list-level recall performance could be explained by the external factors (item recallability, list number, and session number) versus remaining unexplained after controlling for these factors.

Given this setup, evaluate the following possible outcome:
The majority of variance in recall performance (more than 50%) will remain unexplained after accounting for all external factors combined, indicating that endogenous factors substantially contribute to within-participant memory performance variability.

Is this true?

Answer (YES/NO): YES